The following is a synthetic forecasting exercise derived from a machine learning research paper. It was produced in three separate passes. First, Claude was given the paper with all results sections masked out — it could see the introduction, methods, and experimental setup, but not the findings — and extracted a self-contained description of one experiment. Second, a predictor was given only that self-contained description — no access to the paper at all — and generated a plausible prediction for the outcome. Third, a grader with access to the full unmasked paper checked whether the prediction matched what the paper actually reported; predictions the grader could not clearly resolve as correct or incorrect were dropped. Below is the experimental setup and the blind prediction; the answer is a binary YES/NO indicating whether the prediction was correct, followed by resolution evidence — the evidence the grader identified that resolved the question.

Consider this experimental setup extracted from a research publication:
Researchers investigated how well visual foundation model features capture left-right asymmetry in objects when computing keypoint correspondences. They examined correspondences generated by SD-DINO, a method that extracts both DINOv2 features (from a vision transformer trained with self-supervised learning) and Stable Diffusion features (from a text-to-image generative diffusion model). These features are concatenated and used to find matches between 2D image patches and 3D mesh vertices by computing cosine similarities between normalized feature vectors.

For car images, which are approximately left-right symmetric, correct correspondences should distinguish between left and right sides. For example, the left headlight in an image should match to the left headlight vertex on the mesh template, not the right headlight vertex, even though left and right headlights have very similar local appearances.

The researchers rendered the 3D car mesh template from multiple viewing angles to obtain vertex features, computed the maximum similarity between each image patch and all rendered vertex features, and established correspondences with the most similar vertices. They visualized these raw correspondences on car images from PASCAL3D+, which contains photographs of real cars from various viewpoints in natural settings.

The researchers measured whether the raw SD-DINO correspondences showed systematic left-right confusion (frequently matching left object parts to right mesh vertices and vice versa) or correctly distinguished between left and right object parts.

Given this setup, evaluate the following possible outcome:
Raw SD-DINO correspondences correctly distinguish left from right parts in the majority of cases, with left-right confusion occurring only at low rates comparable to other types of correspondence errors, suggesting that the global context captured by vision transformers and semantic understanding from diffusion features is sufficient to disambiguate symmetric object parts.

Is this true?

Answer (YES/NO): NO